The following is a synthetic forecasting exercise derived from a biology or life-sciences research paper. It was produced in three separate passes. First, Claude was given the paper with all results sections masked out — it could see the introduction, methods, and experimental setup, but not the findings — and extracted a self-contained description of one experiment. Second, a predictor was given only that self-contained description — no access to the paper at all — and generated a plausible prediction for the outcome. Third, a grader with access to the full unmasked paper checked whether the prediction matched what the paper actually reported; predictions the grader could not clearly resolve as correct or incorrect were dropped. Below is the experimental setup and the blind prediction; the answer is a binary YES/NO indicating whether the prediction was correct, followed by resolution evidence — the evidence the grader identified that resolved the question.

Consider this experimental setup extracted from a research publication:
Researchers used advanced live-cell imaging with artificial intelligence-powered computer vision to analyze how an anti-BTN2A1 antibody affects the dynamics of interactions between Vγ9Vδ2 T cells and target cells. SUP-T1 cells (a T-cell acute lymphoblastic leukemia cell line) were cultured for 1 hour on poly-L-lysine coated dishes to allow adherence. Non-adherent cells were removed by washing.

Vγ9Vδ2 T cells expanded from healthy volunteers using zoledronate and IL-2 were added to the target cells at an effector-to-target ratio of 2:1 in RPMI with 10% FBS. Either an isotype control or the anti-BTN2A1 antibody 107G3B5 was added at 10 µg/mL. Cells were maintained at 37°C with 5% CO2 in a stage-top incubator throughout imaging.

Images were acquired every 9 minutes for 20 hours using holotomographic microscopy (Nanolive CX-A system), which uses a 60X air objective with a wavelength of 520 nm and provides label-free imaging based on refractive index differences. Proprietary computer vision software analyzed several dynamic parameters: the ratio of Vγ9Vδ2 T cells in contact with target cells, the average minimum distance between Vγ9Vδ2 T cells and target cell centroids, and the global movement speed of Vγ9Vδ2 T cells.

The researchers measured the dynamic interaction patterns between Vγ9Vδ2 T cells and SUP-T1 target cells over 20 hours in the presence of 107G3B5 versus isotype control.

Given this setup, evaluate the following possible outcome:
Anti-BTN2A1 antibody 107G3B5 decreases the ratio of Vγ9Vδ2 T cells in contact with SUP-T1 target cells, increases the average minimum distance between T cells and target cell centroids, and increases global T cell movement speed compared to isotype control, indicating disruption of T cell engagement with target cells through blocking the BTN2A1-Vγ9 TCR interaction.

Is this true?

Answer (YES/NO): NO